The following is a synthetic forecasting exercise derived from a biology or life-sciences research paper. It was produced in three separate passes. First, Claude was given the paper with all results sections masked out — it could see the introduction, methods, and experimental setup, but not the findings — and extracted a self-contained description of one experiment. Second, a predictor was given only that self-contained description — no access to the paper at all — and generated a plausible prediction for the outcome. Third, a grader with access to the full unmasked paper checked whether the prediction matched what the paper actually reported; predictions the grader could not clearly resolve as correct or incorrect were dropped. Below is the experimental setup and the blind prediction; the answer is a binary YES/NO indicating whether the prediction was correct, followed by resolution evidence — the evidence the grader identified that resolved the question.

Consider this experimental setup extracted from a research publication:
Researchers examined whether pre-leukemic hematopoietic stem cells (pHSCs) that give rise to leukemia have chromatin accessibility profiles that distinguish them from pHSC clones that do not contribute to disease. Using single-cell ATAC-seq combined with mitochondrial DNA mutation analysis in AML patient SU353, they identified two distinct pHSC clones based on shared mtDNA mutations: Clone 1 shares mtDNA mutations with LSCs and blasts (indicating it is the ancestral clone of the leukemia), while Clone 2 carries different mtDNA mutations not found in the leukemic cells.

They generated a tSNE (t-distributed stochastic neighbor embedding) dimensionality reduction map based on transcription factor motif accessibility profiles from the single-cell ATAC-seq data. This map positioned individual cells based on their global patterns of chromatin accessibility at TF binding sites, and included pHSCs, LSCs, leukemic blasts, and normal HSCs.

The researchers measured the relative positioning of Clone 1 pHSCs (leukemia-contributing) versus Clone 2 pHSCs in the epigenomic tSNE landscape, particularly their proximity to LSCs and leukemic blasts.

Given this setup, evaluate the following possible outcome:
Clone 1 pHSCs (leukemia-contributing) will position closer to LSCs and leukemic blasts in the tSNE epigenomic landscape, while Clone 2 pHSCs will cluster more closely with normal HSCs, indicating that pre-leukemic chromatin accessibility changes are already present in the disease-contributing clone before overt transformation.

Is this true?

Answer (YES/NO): YES